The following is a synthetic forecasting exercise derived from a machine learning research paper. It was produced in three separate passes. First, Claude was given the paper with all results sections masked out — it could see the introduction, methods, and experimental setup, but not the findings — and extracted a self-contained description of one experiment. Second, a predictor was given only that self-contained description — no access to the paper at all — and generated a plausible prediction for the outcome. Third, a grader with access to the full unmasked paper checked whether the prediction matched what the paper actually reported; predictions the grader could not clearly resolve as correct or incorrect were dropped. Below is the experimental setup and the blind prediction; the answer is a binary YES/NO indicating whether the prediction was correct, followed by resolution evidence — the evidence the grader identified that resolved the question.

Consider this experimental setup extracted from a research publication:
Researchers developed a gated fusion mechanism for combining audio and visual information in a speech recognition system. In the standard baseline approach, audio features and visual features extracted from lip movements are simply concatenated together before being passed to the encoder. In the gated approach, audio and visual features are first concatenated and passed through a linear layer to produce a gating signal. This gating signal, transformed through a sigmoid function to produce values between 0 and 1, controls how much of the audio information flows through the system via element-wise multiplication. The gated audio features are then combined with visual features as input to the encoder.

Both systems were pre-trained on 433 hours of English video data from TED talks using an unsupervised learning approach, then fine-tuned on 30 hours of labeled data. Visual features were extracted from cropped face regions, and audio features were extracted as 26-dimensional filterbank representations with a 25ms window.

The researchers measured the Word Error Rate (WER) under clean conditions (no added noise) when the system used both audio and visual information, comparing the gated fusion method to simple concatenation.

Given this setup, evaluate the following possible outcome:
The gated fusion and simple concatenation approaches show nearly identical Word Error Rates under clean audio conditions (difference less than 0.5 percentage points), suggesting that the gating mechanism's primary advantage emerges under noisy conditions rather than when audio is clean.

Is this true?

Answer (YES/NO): NO